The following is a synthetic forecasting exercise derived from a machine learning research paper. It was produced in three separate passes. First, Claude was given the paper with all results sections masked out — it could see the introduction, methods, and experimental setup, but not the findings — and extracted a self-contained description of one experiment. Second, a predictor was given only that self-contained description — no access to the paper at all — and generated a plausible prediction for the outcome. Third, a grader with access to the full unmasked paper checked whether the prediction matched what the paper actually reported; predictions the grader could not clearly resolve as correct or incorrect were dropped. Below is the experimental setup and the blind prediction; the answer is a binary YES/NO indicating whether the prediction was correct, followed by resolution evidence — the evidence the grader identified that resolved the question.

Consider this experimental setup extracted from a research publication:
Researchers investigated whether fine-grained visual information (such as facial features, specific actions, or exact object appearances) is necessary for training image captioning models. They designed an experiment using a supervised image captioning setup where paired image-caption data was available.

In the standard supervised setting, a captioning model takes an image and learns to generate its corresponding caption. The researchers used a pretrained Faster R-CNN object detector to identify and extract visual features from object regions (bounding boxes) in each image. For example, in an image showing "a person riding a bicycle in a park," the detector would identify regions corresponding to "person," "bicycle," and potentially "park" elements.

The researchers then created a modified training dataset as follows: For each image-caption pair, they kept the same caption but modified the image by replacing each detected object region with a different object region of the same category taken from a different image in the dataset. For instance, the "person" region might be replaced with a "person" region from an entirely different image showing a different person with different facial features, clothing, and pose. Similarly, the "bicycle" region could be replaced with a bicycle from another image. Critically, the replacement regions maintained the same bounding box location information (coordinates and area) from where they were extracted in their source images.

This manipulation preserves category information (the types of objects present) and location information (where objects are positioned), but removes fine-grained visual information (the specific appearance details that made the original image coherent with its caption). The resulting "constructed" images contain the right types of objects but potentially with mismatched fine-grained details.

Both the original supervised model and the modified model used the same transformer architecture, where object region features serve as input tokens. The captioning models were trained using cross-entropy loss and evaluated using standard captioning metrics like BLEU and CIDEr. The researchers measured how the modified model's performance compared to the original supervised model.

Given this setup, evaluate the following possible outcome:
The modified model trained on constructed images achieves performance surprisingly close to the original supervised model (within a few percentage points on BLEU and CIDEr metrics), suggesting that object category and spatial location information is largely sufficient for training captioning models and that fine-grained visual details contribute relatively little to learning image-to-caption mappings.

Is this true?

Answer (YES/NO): NO